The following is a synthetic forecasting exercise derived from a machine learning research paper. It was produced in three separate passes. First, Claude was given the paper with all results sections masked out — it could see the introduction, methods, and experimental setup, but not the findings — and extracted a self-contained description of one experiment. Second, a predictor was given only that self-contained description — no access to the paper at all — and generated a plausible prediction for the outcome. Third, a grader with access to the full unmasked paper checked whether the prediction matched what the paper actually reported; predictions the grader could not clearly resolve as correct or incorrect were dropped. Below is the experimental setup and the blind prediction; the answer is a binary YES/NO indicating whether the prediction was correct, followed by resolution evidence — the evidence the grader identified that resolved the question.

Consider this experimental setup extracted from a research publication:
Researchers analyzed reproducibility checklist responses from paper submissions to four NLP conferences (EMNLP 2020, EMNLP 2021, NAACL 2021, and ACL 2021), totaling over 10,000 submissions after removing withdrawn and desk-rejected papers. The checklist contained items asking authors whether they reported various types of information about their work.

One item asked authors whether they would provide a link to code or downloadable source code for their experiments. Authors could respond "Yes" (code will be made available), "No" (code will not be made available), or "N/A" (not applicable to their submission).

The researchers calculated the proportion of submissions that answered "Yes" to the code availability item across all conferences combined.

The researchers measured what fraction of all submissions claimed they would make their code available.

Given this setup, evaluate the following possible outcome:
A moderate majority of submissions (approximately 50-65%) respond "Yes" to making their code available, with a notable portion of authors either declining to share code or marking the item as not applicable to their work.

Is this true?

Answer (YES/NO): NO